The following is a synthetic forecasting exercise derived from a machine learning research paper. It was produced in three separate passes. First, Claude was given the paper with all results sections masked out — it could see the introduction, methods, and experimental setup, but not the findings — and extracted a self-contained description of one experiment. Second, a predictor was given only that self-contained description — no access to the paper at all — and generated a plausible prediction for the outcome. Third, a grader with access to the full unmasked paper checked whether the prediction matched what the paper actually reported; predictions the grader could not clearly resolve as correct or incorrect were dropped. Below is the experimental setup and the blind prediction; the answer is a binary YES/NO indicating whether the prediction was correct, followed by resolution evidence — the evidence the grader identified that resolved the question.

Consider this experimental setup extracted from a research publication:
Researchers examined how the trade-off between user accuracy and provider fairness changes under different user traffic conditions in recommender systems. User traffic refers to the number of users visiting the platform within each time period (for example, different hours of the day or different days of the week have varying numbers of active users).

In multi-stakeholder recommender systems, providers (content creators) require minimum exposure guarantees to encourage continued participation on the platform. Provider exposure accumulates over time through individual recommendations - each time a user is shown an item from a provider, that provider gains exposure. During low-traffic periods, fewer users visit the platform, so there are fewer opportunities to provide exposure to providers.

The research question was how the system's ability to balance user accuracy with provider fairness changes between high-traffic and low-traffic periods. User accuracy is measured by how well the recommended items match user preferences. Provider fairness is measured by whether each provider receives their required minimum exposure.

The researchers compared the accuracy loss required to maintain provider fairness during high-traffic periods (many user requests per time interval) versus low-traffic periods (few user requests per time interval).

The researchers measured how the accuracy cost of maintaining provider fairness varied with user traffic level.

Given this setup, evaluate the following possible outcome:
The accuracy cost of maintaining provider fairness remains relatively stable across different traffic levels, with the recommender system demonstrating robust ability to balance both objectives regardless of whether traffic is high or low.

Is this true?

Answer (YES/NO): NO